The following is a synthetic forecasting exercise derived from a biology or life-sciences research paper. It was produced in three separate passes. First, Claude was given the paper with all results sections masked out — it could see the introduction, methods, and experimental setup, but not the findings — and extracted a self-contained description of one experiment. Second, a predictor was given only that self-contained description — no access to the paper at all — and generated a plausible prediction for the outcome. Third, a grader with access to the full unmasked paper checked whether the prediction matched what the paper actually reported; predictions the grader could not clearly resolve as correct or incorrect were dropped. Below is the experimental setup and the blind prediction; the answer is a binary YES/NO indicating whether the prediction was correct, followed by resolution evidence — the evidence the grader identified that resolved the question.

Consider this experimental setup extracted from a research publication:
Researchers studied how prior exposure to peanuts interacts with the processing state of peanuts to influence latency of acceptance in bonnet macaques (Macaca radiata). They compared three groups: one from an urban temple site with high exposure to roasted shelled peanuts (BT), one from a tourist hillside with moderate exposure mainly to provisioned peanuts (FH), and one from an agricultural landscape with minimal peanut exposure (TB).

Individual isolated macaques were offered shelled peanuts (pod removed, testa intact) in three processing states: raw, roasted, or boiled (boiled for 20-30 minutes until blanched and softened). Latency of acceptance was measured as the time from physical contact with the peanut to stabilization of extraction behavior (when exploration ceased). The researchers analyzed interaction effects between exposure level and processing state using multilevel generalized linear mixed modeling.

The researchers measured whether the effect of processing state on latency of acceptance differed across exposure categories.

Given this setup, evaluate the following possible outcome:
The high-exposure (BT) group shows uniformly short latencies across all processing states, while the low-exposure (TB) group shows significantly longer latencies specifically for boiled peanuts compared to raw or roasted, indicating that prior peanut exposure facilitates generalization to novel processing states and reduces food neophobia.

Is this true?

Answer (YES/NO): YES